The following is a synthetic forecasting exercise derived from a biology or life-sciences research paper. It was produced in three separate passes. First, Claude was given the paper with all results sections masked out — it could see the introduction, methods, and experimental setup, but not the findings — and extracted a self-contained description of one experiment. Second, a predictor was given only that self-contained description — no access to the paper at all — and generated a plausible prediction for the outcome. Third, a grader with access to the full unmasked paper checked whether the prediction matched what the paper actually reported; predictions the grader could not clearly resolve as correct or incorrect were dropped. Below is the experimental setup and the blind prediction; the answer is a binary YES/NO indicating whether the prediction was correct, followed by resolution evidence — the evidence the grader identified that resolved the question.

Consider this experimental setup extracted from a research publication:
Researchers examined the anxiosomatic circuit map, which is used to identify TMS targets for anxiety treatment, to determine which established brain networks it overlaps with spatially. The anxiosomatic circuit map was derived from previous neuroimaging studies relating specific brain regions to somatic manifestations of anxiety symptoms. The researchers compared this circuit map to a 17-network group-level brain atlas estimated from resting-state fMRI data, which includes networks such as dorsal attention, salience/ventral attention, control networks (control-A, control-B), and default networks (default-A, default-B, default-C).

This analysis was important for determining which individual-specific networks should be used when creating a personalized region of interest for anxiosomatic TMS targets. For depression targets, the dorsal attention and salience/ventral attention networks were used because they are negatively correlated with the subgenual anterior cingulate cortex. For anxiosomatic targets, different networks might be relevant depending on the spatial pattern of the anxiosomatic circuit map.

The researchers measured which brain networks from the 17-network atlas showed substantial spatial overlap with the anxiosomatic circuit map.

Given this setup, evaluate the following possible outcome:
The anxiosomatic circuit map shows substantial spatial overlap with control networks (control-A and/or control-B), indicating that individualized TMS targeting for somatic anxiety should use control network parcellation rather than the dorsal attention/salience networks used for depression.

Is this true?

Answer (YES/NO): NO